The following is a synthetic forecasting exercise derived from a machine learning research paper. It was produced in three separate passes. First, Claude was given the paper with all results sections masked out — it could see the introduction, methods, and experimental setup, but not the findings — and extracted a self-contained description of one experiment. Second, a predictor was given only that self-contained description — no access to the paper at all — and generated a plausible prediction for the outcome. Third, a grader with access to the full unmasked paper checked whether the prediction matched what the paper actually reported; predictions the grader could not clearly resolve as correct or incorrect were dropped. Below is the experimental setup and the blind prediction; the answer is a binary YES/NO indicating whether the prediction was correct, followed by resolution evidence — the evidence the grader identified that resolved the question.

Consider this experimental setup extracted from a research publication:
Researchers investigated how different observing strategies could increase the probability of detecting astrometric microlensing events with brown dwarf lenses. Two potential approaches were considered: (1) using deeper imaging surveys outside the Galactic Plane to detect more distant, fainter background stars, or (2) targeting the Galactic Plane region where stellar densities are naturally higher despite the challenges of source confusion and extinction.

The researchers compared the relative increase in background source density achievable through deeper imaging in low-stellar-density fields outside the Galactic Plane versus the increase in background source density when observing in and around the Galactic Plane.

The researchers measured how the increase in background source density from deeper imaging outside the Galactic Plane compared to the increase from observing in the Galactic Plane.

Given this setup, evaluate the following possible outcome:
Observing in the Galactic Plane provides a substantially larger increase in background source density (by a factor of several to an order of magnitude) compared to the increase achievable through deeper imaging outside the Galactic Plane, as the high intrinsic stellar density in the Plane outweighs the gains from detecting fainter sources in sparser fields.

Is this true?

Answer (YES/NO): NO